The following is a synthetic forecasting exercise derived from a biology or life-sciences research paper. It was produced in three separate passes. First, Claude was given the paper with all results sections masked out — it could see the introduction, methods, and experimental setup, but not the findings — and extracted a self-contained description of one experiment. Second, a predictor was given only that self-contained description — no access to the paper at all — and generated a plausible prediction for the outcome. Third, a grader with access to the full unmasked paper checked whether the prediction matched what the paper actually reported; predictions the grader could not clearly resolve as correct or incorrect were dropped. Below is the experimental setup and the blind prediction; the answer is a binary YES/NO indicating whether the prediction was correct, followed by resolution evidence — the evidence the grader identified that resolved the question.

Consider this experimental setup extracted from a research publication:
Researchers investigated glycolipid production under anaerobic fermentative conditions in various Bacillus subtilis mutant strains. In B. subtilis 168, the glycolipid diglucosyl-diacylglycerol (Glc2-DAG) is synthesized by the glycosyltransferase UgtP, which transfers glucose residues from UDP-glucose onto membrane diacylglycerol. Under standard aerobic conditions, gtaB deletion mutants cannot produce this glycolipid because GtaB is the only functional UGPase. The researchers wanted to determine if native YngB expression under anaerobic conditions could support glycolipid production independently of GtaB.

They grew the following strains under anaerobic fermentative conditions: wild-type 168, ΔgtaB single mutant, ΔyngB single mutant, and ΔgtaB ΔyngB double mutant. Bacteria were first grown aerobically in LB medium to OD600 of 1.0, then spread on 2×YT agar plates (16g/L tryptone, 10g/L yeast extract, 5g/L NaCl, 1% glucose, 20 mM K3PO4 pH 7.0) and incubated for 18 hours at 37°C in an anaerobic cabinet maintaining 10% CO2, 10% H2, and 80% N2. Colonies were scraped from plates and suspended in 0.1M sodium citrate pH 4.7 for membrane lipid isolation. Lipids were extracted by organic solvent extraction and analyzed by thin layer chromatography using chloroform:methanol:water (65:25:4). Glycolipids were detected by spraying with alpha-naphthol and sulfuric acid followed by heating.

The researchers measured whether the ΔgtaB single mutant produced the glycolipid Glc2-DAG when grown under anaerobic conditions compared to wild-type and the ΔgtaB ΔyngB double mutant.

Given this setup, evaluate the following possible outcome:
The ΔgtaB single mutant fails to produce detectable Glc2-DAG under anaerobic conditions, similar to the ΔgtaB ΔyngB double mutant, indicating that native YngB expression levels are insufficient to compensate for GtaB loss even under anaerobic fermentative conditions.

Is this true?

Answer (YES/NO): NO